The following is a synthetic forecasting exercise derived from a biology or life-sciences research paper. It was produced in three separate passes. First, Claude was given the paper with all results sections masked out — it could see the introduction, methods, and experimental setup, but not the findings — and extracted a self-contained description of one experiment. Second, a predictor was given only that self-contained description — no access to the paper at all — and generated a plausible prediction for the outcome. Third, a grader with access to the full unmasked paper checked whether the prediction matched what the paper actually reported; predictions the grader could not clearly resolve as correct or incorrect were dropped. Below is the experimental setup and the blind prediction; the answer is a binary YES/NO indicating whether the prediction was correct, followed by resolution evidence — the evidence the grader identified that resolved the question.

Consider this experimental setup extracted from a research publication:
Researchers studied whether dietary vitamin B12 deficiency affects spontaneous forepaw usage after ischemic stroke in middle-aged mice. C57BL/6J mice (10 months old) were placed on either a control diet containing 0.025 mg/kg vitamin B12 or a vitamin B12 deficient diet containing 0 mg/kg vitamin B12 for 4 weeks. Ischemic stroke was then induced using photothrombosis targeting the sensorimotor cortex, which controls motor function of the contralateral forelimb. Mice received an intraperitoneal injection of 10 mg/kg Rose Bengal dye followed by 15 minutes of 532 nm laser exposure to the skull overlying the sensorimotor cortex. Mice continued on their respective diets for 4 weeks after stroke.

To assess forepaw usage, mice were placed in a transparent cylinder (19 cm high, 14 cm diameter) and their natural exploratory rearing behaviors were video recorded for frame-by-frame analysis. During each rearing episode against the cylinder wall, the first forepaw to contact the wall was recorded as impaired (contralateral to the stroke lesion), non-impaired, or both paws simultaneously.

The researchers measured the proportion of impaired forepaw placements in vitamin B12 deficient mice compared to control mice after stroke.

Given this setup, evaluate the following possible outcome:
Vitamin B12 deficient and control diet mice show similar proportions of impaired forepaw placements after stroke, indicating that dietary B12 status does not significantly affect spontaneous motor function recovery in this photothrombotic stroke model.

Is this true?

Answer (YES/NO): NO